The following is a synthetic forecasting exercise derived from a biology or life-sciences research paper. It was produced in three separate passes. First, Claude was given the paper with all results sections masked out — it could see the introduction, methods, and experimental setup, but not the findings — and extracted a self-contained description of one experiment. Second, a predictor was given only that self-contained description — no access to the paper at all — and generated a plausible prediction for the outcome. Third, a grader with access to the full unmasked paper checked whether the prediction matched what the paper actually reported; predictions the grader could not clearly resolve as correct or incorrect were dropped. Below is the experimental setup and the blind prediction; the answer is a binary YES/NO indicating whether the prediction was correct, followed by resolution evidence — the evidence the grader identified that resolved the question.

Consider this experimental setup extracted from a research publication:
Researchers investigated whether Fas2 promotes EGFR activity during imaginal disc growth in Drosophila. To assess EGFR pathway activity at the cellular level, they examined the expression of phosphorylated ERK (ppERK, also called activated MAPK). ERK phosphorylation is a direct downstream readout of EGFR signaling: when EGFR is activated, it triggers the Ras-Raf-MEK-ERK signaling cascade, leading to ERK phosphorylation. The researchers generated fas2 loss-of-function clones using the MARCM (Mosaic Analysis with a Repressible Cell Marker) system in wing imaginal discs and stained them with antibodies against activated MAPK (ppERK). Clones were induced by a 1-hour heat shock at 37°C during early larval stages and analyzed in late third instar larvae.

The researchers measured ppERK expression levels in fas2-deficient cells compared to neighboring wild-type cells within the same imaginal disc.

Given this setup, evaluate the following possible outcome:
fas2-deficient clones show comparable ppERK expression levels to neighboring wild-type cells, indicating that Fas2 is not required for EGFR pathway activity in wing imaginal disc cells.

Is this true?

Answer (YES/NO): NO